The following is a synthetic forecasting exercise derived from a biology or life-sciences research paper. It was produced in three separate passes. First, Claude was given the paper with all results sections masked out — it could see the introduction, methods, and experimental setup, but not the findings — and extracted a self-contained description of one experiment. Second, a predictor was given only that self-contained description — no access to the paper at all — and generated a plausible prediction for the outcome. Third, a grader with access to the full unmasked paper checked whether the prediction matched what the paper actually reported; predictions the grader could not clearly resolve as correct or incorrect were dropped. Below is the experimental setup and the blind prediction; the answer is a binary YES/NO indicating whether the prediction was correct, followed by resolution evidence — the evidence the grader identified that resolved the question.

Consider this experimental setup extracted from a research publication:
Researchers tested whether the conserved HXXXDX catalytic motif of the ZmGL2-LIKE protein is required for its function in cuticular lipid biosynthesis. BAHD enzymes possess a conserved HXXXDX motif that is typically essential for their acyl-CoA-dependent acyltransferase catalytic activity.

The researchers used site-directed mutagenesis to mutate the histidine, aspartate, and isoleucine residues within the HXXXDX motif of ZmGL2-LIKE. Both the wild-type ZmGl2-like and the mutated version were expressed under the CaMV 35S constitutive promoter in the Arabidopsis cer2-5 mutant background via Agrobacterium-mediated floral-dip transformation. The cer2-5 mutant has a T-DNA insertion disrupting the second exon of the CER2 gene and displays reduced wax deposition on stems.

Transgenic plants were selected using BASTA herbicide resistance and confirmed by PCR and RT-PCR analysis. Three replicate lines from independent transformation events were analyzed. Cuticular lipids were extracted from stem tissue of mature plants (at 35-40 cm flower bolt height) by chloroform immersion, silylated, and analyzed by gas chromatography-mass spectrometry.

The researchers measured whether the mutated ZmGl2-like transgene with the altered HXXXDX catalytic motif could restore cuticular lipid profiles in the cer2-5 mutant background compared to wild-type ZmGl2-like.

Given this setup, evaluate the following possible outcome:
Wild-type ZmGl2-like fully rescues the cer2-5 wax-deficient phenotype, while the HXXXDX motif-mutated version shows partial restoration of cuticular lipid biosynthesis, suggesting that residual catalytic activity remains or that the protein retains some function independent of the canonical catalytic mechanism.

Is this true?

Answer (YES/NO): YES